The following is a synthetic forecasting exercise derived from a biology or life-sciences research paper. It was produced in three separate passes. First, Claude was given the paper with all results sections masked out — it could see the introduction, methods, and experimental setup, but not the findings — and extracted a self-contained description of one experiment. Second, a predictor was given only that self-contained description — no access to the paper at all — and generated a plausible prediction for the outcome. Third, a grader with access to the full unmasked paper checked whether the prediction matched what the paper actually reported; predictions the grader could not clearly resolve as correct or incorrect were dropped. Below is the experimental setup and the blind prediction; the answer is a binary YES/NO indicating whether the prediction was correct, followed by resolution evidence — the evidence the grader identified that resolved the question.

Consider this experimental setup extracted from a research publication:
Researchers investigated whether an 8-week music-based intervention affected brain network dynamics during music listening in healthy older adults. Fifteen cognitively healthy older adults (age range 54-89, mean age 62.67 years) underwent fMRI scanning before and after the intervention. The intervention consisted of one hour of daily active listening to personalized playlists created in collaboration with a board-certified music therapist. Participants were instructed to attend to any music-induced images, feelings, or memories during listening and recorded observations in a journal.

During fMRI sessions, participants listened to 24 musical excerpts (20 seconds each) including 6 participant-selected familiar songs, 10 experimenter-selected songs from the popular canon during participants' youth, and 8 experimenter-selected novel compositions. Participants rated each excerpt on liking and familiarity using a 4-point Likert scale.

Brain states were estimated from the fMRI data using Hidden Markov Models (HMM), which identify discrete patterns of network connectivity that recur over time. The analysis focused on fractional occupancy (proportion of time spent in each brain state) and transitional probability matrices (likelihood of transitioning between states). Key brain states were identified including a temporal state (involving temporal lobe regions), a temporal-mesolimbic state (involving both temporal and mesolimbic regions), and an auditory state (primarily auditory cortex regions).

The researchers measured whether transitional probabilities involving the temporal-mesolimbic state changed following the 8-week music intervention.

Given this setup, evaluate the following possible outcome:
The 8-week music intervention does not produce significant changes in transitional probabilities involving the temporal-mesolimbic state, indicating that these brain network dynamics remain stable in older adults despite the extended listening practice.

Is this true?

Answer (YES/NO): NO